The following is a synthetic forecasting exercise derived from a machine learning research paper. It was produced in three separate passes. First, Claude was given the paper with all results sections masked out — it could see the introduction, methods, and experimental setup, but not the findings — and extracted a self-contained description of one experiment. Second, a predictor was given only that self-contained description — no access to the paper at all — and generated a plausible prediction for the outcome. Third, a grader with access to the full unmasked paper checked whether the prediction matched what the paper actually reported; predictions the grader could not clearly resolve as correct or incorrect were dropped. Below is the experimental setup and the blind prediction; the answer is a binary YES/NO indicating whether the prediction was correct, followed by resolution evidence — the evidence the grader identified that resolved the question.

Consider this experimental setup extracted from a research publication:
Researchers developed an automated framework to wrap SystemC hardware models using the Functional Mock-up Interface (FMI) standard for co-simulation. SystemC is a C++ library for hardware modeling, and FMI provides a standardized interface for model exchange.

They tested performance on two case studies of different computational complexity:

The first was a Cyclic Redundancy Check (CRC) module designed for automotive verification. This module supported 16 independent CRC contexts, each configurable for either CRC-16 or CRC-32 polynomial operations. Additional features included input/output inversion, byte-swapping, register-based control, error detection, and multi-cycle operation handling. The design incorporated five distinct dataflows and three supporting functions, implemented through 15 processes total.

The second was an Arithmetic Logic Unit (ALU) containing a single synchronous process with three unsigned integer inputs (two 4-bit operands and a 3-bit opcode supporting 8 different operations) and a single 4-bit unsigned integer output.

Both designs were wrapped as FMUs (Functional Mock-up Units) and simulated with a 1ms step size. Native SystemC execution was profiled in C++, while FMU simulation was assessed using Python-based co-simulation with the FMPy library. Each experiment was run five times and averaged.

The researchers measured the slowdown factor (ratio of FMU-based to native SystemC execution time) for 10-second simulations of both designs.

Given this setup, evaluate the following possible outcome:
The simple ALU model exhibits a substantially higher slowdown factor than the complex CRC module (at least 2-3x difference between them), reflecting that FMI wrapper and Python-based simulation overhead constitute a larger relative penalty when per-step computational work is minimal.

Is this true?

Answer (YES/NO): YES